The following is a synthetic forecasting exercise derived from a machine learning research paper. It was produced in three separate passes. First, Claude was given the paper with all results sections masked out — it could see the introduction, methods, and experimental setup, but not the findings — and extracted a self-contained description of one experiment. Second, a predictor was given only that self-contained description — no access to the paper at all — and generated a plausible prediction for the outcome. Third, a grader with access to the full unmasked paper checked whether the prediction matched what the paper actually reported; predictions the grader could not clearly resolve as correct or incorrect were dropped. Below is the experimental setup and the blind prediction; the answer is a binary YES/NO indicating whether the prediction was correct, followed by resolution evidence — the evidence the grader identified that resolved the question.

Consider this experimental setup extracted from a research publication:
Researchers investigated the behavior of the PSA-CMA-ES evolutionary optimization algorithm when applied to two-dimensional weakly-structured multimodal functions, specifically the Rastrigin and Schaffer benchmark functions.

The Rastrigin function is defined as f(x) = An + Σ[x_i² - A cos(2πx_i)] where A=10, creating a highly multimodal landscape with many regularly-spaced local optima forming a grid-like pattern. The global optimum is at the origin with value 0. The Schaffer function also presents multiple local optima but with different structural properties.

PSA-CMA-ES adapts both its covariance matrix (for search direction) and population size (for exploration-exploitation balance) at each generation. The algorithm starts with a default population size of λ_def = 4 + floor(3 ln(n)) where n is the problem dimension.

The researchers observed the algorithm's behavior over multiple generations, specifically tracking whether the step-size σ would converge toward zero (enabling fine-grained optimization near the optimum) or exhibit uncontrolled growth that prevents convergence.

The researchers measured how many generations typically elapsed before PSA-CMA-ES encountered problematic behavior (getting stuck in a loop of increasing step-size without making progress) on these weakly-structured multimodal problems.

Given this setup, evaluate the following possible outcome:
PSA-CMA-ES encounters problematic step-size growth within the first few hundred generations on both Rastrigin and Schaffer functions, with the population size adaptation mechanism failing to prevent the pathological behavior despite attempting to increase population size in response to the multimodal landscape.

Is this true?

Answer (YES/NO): NO